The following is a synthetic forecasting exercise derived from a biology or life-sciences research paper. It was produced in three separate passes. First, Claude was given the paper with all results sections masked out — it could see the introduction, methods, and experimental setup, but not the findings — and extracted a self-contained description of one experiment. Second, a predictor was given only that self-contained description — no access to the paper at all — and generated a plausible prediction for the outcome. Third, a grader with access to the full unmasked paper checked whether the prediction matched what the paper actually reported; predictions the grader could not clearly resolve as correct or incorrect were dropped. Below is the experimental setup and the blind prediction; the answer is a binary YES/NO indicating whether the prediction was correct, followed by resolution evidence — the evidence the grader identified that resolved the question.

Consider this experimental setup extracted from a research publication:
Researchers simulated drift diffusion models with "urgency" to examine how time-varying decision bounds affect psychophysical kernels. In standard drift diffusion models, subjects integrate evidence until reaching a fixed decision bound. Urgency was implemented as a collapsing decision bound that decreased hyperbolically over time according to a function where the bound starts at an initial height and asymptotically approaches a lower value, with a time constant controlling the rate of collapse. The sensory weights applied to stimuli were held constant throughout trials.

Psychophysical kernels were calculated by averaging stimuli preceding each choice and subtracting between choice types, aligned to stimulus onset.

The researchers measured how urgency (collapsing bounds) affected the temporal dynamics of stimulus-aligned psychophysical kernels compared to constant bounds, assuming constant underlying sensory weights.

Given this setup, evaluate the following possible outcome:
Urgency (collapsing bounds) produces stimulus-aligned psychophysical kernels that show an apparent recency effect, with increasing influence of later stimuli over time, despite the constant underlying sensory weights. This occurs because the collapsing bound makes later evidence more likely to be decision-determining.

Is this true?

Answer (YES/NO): YES